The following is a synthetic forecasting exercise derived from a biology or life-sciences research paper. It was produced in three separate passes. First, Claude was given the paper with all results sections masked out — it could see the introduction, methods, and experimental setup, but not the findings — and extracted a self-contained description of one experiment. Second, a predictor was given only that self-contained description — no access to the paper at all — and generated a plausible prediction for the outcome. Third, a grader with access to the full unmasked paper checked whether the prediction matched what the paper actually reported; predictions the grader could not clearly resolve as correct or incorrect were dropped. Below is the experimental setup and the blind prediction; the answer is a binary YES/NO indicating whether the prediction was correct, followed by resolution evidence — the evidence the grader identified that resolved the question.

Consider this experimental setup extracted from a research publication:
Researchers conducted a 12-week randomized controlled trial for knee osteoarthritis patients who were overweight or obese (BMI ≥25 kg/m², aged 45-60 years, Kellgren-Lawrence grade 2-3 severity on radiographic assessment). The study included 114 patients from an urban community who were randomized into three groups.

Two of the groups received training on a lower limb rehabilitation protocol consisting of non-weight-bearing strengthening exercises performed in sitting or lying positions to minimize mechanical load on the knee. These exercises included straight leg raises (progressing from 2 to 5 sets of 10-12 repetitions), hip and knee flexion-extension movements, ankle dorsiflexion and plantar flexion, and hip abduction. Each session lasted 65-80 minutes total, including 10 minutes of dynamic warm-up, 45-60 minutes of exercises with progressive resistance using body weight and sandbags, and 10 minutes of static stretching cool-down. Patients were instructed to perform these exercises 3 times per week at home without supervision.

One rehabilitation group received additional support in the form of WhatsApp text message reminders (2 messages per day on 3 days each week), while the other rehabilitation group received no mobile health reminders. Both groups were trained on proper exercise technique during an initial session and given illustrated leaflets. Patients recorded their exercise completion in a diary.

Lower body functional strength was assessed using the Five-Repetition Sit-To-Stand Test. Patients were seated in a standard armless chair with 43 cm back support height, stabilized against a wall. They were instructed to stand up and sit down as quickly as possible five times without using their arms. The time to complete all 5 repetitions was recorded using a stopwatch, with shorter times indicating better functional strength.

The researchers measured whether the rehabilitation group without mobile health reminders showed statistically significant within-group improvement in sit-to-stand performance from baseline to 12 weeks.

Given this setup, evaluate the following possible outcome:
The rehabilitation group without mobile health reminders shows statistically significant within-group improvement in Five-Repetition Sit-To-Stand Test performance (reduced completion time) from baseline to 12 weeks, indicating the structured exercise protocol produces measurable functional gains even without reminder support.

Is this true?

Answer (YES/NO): YES